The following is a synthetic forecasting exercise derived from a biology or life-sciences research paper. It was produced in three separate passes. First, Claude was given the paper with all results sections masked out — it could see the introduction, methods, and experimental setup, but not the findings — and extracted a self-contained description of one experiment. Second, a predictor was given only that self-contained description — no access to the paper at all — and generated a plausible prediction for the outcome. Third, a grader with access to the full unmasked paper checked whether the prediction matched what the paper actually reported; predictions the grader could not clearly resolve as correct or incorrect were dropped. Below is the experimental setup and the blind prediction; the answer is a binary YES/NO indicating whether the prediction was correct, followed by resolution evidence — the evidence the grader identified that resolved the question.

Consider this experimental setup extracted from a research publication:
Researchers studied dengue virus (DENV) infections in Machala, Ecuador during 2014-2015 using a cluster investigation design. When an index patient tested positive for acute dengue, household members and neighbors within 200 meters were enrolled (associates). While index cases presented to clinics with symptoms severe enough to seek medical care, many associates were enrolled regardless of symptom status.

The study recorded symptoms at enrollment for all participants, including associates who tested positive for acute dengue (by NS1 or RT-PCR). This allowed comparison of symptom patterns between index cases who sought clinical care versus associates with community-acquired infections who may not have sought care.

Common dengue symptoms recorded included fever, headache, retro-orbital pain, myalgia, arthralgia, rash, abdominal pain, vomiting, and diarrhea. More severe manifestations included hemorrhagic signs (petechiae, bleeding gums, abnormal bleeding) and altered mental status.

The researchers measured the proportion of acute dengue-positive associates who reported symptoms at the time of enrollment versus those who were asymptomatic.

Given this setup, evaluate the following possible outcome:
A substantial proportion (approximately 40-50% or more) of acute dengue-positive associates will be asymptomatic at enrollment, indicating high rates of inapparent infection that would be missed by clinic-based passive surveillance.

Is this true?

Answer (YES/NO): YES